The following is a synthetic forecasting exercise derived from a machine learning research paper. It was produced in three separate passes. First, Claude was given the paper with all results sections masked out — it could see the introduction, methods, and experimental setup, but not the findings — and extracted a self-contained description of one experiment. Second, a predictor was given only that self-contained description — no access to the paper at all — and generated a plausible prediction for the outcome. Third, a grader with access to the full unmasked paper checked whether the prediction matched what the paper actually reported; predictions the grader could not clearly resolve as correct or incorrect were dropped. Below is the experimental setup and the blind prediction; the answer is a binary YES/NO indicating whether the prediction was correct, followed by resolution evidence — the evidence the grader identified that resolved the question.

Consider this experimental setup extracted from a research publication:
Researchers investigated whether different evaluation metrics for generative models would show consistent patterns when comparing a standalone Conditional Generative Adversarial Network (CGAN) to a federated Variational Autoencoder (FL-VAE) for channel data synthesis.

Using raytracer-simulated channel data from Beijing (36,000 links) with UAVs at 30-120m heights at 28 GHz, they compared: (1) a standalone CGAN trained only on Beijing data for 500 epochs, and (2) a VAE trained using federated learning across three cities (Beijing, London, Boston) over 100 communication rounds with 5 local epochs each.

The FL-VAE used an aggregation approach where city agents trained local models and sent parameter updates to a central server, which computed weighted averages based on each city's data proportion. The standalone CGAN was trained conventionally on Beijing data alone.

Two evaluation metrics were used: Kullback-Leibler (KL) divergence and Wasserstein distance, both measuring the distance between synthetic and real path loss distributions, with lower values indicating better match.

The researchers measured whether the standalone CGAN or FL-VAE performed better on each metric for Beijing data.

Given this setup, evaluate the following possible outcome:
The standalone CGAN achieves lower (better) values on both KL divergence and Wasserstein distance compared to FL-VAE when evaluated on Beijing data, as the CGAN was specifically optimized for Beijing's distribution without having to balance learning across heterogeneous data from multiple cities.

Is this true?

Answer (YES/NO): NO